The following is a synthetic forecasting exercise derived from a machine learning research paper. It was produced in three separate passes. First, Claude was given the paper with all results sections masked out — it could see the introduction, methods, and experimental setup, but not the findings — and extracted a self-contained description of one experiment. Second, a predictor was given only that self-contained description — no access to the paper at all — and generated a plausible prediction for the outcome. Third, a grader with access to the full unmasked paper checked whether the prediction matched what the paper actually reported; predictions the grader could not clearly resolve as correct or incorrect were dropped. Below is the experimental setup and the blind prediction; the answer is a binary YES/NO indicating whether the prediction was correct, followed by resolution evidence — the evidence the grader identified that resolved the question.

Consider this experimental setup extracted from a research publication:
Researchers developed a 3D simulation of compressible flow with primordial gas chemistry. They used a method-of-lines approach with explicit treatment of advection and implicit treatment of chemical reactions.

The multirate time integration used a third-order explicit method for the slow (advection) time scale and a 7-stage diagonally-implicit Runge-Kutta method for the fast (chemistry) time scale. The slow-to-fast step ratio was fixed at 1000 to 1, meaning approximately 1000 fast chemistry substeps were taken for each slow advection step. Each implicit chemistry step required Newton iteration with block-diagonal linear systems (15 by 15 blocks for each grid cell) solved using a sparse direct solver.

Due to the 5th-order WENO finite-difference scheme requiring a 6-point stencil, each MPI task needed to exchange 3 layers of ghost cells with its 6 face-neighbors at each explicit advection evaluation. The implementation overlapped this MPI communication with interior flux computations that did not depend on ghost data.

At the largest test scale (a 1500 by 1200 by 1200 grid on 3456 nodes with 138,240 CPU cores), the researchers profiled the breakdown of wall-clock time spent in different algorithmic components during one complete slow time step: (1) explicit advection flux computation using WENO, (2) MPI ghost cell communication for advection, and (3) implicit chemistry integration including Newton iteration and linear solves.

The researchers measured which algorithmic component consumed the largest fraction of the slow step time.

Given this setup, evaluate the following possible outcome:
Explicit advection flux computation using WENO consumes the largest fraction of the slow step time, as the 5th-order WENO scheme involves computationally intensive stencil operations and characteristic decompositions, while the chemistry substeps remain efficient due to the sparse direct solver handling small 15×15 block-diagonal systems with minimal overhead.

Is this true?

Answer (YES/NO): NO